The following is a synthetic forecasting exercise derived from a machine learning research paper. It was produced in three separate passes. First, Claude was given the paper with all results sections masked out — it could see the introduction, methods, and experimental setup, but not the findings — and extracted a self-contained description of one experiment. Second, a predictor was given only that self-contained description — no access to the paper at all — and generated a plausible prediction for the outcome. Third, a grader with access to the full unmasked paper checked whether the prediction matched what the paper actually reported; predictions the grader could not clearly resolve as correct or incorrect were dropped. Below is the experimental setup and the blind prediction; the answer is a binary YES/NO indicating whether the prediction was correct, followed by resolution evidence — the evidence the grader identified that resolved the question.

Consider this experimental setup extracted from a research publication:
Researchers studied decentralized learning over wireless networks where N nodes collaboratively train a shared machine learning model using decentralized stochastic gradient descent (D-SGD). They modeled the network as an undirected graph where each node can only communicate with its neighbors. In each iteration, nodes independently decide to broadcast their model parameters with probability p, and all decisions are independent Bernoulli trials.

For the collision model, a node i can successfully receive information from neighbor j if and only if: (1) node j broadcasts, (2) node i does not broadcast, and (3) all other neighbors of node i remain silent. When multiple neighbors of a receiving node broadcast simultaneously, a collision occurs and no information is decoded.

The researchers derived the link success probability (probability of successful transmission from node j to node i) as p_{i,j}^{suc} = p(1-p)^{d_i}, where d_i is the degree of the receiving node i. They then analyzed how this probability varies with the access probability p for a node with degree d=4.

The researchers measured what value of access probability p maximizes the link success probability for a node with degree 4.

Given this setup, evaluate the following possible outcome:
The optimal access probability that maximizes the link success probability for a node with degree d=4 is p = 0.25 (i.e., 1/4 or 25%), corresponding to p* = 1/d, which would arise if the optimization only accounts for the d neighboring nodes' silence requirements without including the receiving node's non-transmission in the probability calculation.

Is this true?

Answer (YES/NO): NO